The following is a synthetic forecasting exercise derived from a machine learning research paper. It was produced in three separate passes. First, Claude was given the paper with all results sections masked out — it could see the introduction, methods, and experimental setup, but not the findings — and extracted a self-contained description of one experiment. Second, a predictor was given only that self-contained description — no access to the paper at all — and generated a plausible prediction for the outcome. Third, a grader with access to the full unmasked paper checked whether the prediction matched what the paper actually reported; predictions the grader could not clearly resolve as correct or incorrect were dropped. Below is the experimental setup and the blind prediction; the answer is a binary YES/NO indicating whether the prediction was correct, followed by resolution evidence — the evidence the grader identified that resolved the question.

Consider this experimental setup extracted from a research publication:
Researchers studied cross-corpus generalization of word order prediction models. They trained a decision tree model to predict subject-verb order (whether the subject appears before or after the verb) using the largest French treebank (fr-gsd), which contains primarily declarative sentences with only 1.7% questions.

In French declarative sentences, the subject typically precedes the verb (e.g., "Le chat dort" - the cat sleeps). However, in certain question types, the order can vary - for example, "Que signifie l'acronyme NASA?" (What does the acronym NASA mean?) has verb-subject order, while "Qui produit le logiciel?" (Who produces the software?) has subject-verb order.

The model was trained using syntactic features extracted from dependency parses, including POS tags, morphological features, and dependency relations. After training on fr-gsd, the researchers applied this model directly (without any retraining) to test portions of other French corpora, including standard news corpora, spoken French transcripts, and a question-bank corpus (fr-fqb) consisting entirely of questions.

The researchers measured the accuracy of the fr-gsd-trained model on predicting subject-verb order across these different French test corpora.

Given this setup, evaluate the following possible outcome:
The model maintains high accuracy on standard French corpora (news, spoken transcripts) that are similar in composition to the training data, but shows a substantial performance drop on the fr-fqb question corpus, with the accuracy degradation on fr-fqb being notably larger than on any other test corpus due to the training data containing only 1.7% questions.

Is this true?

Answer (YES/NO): YES